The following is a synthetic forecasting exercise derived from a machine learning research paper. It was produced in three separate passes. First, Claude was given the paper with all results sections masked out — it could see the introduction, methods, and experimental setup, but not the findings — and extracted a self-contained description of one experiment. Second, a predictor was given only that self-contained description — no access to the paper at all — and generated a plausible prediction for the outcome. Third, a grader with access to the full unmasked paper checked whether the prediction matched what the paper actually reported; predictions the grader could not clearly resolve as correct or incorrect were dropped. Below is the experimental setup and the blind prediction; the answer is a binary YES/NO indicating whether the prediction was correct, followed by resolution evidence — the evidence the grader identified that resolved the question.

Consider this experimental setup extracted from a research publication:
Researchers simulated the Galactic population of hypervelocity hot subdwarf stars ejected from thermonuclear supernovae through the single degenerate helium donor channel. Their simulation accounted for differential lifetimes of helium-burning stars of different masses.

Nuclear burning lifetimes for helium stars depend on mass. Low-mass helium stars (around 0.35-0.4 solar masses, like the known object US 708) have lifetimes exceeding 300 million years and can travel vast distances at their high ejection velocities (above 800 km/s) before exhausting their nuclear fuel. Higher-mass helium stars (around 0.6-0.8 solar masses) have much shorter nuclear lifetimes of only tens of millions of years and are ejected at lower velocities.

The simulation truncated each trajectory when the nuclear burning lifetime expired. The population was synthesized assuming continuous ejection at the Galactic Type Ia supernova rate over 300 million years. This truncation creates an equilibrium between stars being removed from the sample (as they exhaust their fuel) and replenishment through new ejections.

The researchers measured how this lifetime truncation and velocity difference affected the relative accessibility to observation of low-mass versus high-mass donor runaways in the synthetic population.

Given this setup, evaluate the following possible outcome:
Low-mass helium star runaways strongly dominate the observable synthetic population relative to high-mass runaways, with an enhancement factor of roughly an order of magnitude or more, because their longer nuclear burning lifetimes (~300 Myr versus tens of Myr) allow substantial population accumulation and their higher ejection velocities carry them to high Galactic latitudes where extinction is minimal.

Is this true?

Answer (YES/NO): NO